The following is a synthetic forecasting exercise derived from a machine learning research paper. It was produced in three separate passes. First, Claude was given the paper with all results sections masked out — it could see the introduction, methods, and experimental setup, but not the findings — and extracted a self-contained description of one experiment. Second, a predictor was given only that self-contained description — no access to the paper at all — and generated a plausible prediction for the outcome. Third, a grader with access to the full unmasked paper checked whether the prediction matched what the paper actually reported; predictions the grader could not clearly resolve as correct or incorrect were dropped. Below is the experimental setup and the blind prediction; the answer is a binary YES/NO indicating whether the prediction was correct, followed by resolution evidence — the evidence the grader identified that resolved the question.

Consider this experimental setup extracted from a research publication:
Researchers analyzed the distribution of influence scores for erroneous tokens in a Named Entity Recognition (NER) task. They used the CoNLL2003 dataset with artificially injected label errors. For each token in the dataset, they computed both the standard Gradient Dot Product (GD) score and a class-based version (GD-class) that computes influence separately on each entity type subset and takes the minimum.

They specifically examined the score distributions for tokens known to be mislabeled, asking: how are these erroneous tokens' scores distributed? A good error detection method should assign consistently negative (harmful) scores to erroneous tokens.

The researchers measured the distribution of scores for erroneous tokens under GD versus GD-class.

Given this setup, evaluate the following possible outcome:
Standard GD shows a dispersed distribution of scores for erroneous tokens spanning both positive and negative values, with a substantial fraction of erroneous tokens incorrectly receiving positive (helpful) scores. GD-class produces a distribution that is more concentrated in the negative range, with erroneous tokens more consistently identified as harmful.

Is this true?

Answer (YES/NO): YES